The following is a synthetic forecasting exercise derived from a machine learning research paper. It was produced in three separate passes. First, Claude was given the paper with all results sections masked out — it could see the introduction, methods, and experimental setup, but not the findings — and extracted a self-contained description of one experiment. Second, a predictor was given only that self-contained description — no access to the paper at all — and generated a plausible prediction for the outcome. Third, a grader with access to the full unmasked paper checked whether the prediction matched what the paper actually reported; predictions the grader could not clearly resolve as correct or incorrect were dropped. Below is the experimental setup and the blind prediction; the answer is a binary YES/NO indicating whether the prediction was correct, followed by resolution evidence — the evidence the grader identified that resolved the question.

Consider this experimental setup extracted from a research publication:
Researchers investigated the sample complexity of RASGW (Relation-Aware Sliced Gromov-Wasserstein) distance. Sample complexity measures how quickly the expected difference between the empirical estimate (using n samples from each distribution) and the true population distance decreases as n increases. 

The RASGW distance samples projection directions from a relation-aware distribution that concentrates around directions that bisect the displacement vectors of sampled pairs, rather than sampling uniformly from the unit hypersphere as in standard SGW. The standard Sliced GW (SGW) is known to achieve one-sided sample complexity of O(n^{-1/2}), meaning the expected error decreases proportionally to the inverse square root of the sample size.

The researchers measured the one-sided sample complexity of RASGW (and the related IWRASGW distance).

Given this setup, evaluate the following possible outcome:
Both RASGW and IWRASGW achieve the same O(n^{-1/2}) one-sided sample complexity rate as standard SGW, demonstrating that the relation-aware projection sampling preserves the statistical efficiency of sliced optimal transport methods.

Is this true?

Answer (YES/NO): YES